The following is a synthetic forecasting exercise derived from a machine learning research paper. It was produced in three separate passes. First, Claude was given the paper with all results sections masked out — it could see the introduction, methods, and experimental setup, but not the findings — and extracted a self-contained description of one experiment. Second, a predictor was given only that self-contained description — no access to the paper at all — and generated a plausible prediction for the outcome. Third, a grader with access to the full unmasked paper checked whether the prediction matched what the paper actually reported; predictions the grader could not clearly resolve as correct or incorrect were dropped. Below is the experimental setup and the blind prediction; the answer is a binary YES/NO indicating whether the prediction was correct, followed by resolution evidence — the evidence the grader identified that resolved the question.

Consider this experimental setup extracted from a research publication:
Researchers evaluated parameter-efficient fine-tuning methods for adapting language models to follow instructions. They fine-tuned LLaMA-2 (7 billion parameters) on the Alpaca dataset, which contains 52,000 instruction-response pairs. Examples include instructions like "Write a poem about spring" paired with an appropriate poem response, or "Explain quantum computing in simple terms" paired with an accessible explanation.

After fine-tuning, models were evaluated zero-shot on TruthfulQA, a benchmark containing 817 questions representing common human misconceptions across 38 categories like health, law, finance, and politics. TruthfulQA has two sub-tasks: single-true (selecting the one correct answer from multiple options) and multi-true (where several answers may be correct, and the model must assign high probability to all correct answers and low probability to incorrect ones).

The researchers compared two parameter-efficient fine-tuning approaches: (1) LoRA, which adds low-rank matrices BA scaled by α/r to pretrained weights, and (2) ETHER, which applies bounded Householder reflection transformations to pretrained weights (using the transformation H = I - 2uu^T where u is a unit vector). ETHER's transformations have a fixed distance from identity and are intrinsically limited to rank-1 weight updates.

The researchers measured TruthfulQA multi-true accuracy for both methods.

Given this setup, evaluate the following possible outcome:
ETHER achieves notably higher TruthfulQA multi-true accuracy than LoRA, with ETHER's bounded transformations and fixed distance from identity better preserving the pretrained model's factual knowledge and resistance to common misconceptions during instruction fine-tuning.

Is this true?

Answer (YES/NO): NO